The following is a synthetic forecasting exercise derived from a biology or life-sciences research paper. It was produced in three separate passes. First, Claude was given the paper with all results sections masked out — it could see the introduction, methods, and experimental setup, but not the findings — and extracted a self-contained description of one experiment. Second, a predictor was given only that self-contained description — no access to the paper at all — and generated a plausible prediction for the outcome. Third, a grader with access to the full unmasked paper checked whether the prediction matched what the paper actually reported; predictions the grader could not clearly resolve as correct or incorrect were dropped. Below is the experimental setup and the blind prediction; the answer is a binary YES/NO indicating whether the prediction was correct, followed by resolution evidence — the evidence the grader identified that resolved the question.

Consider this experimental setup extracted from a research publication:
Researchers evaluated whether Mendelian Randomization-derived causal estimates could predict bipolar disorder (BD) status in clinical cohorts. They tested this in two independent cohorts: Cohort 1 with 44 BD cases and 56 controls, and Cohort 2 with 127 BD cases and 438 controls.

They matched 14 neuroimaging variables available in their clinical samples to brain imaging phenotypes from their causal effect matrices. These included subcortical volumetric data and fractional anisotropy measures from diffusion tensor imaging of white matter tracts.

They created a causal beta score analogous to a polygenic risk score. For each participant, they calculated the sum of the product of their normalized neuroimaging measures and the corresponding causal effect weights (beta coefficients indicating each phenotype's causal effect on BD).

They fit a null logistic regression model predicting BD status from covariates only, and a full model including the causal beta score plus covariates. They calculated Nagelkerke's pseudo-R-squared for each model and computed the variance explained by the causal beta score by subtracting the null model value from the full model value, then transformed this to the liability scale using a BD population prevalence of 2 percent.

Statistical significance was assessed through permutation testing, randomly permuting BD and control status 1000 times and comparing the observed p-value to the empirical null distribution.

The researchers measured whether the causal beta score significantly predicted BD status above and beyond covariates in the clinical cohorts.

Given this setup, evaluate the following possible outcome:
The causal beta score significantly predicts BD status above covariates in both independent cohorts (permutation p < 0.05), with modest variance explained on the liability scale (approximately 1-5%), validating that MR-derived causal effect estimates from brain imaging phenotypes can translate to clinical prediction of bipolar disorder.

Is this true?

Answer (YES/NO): NO